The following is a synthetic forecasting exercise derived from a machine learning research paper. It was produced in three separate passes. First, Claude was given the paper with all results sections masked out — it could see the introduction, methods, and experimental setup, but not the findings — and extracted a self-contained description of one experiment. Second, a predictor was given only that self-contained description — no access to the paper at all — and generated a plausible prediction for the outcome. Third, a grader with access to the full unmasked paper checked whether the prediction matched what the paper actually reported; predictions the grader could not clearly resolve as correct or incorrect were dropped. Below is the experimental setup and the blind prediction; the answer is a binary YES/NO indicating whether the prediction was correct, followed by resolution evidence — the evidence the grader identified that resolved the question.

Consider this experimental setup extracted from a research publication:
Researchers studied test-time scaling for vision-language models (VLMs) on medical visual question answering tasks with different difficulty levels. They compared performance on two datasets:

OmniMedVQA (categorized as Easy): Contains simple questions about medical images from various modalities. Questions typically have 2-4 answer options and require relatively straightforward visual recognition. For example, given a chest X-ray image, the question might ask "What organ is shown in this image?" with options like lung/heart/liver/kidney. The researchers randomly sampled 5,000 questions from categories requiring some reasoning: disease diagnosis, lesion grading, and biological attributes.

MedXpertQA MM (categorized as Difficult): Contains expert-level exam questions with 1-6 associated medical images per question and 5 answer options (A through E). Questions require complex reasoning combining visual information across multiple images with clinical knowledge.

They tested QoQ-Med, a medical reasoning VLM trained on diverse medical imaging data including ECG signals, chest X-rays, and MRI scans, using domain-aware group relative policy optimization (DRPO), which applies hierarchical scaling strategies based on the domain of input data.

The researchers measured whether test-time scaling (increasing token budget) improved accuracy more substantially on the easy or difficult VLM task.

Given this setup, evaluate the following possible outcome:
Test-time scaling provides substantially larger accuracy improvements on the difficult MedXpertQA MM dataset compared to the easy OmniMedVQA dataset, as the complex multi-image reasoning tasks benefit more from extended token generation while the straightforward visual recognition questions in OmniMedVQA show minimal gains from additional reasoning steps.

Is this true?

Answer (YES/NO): YES